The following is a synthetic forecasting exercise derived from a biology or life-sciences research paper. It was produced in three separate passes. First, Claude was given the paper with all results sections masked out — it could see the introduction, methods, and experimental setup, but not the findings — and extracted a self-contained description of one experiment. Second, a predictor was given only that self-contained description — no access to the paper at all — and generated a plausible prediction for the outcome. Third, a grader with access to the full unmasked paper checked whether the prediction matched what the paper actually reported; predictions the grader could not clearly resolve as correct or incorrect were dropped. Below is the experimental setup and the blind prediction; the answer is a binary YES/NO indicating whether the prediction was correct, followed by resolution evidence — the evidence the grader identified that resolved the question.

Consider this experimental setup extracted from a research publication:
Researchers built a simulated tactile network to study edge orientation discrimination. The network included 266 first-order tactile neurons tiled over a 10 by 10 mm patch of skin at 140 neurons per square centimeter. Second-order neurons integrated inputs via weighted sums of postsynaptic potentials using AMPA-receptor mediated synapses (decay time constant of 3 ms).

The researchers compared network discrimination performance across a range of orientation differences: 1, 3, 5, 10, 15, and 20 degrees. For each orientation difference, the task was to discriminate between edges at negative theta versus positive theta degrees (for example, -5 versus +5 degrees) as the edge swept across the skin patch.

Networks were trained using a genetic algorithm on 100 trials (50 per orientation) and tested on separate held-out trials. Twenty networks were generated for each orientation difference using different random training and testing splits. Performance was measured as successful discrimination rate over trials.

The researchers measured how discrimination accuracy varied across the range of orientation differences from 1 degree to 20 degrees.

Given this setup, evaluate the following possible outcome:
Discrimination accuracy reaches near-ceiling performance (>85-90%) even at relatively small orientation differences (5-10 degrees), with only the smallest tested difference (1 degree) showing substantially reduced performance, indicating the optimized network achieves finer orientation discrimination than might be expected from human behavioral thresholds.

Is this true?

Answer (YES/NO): NO